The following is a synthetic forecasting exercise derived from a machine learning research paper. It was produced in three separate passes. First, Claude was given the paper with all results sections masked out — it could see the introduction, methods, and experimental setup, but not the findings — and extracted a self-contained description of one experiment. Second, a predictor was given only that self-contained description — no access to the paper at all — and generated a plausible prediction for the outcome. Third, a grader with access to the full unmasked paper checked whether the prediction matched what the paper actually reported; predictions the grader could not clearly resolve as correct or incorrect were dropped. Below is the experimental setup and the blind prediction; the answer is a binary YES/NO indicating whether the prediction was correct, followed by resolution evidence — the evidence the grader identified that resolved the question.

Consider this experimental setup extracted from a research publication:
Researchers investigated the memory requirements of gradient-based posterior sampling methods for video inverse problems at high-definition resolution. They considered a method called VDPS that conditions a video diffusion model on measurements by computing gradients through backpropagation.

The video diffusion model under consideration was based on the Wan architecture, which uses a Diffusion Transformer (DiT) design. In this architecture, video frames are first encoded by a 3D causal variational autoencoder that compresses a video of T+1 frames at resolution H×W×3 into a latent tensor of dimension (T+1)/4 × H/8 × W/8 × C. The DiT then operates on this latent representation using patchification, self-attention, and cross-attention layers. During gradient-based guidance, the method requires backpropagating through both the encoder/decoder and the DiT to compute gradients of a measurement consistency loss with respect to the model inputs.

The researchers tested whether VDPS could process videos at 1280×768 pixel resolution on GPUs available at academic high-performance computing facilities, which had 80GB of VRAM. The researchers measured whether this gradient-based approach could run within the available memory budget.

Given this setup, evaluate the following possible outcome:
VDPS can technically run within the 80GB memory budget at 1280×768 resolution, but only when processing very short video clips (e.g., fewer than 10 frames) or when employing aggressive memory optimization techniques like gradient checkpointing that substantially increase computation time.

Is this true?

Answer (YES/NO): NO